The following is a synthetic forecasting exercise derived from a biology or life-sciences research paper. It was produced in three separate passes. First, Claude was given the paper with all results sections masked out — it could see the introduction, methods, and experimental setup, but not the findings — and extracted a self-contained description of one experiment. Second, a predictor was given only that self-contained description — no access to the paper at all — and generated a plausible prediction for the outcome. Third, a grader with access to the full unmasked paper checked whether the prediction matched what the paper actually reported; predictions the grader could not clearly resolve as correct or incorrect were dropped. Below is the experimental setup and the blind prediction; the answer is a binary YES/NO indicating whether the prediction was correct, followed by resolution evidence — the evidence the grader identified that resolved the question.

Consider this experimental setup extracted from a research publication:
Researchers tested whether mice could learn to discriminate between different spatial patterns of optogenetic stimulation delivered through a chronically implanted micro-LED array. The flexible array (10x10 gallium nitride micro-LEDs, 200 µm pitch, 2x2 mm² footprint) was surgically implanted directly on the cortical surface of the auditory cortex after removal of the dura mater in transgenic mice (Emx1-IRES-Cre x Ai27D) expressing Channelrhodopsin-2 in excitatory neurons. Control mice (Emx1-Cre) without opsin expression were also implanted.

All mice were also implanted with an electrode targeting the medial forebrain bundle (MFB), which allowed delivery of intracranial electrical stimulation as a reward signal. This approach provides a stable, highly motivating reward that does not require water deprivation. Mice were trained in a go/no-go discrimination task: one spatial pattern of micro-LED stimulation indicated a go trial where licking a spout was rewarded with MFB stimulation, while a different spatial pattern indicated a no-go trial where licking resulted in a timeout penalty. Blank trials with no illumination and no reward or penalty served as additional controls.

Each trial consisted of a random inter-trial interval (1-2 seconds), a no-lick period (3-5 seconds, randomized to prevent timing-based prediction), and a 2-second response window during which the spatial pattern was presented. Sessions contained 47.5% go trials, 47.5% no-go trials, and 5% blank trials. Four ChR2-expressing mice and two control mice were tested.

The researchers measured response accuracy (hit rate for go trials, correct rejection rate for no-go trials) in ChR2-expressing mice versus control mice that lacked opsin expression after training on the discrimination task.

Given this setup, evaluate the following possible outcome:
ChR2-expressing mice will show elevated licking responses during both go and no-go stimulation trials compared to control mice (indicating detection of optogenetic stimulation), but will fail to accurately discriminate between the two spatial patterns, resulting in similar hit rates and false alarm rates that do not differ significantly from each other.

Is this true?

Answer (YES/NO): NO